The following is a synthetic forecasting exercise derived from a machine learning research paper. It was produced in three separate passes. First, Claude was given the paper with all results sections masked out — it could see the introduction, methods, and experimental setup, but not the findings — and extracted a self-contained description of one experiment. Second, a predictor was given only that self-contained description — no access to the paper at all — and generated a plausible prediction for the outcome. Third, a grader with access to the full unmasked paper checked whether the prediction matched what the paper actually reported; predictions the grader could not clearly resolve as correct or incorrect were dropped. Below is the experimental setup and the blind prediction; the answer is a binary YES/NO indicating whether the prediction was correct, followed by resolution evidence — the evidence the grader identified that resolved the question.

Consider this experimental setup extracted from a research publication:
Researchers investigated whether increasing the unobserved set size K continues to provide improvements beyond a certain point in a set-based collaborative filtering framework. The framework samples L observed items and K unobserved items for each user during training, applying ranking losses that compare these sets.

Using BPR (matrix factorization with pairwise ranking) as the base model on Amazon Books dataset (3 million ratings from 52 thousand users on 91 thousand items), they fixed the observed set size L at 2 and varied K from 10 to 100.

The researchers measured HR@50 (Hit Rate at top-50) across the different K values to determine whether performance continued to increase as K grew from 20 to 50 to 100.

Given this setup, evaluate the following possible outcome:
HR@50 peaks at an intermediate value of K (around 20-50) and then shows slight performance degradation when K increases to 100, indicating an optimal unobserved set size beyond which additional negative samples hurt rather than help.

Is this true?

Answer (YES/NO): YES